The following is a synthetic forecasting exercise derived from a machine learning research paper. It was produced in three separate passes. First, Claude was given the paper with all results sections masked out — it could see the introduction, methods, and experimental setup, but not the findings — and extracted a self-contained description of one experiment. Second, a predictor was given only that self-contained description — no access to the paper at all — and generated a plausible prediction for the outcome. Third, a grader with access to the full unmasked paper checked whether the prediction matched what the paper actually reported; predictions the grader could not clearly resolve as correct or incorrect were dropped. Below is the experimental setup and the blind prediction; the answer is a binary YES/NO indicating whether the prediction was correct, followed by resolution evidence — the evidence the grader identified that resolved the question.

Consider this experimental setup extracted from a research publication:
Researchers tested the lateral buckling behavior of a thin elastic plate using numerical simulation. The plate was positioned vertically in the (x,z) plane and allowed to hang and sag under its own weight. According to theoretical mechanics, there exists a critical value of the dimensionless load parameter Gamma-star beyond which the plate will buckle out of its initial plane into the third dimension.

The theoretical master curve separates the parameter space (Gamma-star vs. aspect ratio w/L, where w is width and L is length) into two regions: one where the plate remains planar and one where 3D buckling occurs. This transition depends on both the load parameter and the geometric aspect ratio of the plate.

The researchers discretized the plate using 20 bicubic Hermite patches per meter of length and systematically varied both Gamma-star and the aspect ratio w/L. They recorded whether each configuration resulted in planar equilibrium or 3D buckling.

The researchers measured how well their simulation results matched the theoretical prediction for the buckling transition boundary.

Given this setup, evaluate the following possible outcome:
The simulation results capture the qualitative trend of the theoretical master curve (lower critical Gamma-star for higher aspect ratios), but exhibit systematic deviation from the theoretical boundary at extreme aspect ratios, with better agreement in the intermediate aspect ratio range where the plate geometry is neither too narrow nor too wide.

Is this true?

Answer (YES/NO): NO